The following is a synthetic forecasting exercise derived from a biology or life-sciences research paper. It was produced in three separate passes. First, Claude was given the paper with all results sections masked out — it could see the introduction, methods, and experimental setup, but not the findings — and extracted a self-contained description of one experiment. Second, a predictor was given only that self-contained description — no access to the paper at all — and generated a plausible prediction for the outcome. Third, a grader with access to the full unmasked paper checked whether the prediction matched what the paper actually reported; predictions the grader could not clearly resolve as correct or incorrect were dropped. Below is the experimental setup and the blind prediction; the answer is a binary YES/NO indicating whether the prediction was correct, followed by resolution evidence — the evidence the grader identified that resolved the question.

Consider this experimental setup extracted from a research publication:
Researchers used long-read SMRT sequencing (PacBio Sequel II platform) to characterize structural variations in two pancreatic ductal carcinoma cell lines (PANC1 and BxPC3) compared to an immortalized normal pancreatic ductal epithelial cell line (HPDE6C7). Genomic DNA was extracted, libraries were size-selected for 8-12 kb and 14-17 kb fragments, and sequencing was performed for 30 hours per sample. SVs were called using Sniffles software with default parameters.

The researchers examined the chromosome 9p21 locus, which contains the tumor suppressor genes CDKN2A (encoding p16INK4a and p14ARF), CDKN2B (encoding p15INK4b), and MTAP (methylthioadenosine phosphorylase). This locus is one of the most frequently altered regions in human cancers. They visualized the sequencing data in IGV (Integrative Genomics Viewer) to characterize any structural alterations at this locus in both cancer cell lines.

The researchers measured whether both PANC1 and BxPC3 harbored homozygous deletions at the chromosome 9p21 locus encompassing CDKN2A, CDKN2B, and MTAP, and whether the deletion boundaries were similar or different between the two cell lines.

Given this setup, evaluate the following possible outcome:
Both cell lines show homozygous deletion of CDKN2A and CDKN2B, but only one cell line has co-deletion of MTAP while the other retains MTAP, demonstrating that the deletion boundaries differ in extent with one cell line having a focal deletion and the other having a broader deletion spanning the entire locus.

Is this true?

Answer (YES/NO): NO